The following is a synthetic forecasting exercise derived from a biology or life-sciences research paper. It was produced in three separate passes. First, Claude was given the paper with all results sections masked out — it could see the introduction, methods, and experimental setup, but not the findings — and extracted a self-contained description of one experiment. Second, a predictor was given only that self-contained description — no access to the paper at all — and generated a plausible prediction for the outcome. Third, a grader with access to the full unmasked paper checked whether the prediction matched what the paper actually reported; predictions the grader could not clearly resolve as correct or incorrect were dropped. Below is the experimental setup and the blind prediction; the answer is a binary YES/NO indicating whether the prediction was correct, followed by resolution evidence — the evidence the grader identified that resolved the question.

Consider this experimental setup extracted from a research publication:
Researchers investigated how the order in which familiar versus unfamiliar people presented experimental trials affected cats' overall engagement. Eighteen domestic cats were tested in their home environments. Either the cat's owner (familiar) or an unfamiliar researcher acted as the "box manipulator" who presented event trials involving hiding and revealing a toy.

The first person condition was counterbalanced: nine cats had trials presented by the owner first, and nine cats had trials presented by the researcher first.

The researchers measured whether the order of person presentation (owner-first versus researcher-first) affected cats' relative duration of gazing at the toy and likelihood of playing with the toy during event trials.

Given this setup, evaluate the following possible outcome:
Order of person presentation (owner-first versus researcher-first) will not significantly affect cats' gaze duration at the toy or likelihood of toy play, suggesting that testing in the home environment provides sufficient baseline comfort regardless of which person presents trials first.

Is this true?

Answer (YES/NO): NO